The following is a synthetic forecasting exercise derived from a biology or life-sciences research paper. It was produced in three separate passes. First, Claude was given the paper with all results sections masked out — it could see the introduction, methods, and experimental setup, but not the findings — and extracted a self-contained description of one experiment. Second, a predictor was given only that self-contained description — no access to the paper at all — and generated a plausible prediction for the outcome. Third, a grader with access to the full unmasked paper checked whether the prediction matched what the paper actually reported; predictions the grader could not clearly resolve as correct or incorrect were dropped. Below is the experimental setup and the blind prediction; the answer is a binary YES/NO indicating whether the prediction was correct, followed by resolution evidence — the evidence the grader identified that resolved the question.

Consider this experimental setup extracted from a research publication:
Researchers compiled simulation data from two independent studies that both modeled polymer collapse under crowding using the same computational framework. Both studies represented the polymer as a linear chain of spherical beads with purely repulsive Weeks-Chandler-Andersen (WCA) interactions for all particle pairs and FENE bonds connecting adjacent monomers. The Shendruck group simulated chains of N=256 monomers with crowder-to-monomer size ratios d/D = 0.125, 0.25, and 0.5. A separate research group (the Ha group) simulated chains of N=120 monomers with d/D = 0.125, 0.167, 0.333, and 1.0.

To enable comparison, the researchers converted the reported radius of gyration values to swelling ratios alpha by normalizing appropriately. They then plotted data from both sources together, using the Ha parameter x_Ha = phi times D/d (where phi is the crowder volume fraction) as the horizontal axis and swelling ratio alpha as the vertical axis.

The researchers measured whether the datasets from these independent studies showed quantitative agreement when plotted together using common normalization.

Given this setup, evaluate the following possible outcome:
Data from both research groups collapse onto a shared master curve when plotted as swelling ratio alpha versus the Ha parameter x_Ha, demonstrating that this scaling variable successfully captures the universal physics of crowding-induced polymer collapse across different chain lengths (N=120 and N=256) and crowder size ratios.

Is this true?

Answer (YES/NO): NO